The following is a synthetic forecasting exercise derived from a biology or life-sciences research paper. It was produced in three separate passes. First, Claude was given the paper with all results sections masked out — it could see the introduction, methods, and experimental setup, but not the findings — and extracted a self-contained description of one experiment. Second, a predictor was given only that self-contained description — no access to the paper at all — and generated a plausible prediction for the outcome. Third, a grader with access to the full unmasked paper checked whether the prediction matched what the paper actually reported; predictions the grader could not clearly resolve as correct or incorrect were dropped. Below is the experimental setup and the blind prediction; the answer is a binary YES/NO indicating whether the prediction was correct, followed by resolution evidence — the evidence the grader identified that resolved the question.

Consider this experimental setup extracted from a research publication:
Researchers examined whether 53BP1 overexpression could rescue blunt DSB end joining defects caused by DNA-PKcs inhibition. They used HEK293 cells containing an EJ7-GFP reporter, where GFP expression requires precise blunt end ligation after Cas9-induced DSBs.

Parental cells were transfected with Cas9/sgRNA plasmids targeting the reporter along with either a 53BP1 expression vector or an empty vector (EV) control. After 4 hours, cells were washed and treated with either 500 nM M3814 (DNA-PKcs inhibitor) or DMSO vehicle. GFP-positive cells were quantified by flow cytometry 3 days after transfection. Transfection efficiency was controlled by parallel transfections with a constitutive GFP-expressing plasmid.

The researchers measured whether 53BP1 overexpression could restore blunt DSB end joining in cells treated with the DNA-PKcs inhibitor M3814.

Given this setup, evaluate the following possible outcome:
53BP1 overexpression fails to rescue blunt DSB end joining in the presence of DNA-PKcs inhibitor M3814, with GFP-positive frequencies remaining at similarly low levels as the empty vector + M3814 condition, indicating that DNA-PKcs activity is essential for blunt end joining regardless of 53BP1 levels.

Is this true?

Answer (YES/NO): NO